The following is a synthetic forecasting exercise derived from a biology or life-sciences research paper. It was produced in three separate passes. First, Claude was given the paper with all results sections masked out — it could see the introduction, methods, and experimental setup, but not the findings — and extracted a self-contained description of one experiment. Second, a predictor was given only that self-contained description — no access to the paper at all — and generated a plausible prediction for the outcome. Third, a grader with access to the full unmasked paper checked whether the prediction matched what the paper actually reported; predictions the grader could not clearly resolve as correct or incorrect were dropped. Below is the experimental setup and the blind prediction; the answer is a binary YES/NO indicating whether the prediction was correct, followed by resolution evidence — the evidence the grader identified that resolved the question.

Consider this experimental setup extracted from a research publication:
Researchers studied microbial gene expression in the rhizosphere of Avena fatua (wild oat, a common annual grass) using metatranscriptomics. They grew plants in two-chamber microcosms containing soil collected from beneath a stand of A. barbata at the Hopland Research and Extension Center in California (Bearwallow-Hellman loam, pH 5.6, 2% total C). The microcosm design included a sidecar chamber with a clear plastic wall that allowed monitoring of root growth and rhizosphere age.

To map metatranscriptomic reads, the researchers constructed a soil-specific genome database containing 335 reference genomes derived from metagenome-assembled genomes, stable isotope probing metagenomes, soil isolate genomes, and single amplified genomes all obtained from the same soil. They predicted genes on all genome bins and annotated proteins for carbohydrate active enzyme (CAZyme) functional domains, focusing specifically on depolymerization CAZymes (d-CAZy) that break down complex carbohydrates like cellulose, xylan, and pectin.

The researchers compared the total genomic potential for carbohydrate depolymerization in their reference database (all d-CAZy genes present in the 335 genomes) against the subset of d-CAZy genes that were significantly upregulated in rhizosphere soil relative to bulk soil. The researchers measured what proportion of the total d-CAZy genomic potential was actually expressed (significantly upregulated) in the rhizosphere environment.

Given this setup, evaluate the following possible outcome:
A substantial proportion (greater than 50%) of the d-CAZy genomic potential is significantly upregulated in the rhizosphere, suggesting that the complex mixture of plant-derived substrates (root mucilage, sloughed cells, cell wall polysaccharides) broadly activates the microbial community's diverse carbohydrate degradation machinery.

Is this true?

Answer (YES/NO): NO